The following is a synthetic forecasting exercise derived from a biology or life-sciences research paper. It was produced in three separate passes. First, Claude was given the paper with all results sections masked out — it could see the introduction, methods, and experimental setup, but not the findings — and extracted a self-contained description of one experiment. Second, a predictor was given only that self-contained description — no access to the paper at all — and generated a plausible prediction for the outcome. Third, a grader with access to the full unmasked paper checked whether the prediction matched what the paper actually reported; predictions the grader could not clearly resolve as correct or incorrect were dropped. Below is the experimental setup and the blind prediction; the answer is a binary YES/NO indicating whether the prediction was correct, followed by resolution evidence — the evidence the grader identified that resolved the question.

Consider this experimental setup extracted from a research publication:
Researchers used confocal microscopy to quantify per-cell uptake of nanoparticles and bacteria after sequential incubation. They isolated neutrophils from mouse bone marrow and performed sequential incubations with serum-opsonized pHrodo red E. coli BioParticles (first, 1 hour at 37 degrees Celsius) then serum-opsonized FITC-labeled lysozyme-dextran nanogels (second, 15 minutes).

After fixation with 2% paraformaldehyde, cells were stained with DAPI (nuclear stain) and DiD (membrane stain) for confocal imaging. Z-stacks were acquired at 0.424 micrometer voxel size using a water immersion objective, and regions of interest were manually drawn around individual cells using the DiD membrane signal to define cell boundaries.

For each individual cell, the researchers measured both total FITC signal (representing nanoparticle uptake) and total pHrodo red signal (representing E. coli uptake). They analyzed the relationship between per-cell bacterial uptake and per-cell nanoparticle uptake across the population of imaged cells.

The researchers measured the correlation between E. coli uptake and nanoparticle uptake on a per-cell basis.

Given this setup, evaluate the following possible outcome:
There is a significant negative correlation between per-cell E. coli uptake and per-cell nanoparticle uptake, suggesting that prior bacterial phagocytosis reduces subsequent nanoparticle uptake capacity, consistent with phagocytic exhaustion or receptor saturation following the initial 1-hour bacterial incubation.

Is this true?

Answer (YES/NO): NO